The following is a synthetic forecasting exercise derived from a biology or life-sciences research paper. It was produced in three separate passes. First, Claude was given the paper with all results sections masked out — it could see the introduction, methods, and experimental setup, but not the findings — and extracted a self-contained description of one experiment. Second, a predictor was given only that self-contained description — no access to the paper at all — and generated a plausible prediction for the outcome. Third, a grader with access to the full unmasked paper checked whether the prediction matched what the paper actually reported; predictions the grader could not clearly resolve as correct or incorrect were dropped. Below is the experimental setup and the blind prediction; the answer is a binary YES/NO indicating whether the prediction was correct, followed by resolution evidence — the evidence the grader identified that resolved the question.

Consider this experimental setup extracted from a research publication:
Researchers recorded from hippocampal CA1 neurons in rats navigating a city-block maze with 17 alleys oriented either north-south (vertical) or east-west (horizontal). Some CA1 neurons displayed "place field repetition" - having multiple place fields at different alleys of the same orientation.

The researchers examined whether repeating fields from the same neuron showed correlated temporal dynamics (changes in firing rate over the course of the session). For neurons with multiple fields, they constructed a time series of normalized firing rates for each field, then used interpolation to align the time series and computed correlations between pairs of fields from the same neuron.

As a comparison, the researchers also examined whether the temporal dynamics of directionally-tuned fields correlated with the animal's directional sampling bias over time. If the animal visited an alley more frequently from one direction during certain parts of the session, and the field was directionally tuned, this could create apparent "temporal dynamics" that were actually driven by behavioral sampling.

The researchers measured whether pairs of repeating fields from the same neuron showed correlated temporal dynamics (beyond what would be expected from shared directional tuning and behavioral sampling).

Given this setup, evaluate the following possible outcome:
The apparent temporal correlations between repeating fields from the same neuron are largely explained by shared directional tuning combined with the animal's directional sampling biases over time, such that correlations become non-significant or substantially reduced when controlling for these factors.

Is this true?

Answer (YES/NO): NO